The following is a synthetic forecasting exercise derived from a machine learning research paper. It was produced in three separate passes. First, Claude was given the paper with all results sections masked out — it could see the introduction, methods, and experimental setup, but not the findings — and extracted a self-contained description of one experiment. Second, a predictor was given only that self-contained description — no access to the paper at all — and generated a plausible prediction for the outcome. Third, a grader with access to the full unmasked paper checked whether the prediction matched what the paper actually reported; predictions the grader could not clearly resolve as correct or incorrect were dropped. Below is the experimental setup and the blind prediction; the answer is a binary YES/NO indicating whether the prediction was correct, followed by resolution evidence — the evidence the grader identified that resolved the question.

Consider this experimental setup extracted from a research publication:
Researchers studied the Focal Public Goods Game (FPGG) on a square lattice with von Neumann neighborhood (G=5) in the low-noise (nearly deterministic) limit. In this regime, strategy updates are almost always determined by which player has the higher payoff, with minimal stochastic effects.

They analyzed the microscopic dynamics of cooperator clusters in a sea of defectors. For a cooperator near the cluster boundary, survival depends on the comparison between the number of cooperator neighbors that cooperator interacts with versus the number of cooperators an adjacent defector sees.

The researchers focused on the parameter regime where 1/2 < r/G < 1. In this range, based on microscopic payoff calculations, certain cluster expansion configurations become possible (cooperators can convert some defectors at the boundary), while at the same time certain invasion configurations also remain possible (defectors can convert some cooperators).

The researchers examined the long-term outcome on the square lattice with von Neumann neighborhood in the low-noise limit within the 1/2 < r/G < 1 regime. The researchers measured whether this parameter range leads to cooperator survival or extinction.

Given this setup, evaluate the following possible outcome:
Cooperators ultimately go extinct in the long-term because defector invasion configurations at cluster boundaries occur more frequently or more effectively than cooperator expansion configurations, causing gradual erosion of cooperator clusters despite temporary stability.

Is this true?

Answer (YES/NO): YES